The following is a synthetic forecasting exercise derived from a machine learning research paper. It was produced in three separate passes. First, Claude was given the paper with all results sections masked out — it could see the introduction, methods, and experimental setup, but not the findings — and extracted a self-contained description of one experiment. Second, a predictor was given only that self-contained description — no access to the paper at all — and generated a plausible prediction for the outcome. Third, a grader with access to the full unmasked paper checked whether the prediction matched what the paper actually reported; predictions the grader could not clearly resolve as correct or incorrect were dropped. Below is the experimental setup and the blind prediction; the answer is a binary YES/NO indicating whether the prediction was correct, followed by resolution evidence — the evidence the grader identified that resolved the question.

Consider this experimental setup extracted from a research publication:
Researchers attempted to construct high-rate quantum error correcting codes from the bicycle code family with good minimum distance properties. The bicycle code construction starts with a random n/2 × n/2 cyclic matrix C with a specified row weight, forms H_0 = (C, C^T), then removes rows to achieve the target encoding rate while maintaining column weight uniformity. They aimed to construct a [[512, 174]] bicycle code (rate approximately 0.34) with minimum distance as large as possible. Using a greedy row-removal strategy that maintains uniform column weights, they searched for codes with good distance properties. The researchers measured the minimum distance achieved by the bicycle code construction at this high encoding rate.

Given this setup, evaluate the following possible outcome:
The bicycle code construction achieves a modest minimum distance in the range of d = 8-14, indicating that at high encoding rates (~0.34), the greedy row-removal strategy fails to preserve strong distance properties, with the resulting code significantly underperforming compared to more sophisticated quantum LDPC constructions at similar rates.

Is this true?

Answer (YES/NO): NO